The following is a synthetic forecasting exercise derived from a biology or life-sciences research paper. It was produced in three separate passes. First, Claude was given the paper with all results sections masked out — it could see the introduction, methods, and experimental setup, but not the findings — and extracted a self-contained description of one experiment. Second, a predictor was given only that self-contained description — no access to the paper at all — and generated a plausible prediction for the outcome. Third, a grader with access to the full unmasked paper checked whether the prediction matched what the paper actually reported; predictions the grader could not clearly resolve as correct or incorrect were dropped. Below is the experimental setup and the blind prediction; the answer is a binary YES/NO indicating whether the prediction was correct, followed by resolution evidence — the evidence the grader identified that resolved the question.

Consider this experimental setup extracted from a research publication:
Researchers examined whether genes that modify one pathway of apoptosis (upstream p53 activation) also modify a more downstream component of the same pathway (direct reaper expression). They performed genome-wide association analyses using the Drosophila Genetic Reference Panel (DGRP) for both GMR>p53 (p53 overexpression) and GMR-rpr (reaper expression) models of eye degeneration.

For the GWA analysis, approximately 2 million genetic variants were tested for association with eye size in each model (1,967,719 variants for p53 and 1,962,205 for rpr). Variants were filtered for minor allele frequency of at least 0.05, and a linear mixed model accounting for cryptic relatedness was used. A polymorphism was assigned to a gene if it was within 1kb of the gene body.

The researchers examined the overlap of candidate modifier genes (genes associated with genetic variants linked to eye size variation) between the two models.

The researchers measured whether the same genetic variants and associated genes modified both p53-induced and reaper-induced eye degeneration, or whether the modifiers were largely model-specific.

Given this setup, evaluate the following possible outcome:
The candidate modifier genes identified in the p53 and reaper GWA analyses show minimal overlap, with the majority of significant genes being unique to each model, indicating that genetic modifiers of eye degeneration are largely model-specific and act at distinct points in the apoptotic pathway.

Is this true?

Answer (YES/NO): YES